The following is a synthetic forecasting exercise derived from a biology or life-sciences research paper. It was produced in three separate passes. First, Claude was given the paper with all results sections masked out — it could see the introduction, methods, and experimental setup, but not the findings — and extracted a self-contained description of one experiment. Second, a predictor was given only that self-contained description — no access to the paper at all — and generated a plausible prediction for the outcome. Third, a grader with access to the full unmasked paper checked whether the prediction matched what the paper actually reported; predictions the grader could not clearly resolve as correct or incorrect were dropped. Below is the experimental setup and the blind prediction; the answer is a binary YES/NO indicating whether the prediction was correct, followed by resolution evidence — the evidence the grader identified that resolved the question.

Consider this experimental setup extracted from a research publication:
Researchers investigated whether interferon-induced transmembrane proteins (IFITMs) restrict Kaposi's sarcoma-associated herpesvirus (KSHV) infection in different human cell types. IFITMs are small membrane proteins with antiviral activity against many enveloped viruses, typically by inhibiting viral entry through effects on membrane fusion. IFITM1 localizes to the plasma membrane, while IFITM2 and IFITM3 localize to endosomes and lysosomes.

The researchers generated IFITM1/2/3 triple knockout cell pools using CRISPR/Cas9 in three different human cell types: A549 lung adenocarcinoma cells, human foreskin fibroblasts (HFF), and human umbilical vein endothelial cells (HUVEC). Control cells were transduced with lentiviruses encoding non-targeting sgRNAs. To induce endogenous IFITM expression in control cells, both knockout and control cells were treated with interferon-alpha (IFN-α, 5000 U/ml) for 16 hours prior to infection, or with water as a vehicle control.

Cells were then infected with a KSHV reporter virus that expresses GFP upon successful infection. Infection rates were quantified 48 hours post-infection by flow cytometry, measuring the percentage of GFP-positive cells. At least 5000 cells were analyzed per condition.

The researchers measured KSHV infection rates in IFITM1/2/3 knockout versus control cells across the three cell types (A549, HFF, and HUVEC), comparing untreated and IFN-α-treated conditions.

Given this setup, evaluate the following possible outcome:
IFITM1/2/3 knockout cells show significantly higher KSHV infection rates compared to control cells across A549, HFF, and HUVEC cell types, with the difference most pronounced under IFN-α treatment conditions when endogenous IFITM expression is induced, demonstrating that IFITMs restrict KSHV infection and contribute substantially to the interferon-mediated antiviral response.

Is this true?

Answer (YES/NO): NO